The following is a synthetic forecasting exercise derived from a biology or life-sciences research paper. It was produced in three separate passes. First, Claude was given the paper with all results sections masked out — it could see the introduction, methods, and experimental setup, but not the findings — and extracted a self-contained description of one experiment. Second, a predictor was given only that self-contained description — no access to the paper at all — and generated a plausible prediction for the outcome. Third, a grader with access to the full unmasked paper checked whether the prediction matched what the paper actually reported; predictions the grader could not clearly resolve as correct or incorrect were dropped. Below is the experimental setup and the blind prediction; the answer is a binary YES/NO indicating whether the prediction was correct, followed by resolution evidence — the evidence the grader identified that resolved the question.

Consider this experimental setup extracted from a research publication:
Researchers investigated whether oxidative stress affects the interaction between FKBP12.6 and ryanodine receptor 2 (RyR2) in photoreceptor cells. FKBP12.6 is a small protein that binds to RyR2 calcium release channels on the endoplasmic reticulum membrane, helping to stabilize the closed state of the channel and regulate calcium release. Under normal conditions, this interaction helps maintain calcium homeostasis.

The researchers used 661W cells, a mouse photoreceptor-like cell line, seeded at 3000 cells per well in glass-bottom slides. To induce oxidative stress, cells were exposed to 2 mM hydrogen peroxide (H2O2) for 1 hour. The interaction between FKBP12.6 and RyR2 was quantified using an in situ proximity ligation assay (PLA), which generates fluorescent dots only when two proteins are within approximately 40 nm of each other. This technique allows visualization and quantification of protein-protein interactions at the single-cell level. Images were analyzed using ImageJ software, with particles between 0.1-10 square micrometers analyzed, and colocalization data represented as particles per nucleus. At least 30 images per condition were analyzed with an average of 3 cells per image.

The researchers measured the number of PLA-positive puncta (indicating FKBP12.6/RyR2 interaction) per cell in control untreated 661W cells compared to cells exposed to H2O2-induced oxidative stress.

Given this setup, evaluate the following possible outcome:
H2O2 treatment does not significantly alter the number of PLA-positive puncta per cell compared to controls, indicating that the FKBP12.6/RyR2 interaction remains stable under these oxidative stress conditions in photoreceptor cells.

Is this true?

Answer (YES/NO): NO